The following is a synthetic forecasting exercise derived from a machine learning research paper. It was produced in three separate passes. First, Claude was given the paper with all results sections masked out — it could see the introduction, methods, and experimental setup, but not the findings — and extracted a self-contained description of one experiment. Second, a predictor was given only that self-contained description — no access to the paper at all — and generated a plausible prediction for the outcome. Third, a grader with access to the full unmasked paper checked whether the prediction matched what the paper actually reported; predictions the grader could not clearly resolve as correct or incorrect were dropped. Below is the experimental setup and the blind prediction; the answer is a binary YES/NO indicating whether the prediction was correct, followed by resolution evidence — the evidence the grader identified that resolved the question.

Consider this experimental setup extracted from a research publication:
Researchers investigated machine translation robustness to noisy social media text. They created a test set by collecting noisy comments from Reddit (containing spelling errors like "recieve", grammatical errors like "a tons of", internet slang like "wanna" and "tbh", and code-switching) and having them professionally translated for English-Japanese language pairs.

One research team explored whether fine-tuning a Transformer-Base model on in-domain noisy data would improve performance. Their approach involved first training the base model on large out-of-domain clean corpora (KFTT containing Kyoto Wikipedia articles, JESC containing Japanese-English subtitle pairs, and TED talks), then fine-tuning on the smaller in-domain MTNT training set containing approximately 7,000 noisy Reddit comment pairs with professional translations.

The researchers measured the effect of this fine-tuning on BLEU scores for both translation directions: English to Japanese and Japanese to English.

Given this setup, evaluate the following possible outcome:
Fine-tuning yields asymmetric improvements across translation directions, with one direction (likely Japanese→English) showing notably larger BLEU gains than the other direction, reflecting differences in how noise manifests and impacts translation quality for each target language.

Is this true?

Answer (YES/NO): NO